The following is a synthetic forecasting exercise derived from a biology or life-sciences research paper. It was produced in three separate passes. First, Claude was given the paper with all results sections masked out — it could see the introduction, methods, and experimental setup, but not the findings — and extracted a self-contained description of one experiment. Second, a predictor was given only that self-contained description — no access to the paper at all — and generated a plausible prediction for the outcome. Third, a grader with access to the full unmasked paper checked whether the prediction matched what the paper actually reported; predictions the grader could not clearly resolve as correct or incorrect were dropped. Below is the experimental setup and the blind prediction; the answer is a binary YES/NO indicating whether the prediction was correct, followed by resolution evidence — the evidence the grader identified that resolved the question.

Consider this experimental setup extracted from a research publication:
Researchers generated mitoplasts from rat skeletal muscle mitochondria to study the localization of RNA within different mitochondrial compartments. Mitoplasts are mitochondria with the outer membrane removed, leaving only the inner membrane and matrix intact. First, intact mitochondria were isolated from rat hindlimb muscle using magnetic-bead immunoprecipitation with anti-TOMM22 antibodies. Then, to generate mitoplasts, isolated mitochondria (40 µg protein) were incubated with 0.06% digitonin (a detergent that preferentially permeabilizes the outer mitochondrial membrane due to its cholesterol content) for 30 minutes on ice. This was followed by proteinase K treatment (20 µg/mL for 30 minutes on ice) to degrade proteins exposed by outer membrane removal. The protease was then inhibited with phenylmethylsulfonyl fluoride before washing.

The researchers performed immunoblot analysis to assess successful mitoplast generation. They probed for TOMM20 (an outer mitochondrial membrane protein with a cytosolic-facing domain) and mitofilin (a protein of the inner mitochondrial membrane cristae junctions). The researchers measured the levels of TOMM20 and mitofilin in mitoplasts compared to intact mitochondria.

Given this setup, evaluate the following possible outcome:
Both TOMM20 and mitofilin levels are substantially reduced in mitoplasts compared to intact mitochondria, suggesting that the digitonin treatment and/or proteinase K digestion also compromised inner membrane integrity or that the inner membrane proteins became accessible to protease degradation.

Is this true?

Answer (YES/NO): YES